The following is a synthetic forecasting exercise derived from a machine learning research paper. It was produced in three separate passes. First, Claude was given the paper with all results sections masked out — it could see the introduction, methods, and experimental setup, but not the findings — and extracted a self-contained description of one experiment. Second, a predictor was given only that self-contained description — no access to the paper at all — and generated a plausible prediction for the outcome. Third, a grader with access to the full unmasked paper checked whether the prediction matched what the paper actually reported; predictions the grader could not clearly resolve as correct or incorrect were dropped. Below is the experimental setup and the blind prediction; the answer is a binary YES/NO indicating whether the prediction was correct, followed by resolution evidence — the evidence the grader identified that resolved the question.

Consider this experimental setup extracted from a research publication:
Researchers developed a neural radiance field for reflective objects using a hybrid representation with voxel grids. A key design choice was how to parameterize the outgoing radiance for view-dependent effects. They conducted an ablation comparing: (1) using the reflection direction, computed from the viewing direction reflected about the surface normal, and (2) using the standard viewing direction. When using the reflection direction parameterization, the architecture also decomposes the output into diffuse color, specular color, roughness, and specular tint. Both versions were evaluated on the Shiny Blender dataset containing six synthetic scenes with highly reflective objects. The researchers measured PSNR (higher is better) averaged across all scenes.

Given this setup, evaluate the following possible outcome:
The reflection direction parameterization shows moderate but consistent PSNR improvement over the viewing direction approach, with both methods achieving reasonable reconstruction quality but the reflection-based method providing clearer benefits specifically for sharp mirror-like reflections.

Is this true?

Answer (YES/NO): YES